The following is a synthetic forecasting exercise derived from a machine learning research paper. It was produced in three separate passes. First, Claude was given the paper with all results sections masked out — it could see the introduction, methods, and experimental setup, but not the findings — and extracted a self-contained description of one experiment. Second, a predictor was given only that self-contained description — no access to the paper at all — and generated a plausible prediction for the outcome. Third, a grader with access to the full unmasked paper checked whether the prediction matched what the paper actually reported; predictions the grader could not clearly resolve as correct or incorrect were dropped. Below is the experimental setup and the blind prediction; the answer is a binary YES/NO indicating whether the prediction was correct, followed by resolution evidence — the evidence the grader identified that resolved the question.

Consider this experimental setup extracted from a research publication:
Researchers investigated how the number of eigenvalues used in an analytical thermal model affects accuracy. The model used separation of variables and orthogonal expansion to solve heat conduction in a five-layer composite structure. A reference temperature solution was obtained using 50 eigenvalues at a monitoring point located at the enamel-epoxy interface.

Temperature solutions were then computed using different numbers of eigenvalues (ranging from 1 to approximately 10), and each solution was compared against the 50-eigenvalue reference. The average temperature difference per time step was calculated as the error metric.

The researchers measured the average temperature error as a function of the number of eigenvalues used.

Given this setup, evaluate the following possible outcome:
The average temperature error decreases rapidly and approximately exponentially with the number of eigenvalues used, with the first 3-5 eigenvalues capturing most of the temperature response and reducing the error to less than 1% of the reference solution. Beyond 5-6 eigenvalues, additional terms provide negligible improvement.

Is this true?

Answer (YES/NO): NO